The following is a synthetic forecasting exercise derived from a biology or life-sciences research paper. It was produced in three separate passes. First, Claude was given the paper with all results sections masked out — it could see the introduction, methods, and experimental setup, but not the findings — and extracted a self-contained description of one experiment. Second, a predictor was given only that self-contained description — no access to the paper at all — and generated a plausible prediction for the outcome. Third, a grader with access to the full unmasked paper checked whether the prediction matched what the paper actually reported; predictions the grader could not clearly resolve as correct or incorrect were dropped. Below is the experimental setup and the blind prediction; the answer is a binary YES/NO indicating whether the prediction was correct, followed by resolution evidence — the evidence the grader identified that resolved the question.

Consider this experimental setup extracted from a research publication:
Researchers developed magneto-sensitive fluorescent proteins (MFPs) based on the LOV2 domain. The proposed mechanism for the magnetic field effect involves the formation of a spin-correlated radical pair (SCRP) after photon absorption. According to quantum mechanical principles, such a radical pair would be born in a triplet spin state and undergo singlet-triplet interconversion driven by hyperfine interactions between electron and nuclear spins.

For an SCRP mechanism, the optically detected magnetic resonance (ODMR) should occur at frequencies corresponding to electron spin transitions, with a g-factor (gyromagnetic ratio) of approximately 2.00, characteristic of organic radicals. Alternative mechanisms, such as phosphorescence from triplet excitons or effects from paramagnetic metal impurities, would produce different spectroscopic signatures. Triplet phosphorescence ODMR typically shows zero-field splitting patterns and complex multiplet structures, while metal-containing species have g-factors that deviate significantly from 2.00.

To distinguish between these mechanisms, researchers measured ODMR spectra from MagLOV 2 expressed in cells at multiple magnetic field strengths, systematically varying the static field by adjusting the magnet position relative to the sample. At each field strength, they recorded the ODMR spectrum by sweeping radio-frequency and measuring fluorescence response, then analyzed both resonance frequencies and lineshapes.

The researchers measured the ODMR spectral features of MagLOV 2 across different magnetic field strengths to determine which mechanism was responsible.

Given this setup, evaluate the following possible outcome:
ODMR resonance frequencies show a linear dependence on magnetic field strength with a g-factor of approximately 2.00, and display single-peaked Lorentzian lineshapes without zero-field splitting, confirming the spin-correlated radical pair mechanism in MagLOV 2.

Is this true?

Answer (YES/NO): YES